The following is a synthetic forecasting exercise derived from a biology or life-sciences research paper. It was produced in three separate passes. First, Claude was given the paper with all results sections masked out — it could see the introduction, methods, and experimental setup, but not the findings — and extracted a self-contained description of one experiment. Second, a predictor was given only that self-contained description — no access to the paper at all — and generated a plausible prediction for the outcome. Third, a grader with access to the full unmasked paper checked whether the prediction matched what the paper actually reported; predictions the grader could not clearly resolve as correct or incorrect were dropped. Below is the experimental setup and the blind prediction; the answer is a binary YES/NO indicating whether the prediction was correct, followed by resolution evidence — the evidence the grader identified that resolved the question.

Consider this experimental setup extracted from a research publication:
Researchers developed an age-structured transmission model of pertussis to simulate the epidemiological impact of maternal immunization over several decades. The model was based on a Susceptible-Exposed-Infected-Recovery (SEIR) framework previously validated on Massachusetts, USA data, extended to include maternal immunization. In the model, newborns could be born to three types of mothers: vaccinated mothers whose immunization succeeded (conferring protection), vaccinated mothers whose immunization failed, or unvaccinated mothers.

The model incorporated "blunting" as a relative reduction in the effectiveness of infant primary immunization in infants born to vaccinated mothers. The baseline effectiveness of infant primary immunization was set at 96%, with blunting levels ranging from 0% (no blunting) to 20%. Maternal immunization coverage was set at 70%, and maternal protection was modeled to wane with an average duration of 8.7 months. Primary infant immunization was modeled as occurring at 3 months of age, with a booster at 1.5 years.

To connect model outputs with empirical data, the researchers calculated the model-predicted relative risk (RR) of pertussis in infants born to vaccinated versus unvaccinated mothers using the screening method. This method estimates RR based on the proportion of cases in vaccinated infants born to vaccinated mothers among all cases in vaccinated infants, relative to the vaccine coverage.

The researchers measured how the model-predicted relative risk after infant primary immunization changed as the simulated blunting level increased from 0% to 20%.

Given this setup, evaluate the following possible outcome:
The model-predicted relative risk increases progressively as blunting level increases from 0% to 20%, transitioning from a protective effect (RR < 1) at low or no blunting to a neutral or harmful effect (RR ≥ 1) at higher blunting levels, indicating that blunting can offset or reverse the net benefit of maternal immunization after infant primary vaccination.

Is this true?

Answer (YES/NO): YES